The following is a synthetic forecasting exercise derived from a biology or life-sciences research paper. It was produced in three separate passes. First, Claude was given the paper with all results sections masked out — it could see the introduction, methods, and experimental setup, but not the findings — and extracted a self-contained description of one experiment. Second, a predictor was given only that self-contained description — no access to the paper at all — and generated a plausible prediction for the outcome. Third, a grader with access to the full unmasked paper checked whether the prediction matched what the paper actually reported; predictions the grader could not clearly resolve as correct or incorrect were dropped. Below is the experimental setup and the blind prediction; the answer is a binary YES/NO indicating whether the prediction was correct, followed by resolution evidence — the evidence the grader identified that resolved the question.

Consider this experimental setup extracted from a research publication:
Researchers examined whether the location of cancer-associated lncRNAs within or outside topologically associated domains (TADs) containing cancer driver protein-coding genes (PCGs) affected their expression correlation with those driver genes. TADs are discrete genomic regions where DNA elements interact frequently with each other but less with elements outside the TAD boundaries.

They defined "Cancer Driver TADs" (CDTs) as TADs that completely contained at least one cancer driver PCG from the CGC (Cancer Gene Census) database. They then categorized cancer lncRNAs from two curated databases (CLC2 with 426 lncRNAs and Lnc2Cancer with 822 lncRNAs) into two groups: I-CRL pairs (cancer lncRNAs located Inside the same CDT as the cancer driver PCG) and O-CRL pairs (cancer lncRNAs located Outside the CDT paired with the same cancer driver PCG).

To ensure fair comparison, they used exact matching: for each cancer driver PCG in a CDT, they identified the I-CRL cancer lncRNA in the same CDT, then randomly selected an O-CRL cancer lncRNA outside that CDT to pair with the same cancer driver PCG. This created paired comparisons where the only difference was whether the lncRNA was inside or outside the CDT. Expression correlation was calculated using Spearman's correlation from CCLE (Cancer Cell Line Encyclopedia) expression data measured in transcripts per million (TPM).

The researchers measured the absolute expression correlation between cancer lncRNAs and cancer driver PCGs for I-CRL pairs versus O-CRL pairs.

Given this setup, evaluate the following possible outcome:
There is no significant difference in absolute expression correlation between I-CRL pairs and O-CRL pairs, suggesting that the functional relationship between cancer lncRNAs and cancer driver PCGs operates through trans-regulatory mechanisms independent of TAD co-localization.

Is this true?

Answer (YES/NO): NO